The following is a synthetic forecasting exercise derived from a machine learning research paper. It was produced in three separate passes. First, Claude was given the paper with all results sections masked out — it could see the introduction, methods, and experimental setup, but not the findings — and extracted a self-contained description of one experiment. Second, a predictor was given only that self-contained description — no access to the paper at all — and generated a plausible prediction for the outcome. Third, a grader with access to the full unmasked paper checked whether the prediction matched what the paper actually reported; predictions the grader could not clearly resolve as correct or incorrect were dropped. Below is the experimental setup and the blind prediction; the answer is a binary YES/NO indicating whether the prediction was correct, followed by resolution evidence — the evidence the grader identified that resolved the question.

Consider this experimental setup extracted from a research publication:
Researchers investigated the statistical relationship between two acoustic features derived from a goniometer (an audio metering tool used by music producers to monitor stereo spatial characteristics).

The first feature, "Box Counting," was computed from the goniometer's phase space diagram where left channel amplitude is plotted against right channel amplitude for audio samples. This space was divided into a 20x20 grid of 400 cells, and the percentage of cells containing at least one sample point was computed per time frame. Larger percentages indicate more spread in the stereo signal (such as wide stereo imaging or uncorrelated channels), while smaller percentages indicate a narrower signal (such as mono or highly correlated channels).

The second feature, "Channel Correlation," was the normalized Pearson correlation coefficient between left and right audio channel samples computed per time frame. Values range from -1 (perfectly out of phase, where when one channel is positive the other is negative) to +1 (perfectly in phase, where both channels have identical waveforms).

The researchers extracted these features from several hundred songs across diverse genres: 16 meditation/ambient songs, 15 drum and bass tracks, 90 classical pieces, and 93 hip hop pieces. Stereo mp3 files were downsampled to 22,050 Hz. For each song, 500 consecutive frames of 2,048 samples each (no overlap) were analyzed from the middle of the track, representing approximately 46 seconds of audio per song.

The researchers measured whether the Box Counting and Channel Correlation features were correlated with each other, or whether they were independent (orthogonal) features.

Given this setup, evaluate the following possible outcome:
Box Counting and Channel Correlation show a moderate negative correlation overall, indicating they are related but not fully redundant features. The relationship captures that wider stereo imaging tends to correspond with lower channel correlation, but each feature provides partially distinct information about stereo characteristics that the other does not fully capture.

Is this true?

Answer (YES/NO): NO